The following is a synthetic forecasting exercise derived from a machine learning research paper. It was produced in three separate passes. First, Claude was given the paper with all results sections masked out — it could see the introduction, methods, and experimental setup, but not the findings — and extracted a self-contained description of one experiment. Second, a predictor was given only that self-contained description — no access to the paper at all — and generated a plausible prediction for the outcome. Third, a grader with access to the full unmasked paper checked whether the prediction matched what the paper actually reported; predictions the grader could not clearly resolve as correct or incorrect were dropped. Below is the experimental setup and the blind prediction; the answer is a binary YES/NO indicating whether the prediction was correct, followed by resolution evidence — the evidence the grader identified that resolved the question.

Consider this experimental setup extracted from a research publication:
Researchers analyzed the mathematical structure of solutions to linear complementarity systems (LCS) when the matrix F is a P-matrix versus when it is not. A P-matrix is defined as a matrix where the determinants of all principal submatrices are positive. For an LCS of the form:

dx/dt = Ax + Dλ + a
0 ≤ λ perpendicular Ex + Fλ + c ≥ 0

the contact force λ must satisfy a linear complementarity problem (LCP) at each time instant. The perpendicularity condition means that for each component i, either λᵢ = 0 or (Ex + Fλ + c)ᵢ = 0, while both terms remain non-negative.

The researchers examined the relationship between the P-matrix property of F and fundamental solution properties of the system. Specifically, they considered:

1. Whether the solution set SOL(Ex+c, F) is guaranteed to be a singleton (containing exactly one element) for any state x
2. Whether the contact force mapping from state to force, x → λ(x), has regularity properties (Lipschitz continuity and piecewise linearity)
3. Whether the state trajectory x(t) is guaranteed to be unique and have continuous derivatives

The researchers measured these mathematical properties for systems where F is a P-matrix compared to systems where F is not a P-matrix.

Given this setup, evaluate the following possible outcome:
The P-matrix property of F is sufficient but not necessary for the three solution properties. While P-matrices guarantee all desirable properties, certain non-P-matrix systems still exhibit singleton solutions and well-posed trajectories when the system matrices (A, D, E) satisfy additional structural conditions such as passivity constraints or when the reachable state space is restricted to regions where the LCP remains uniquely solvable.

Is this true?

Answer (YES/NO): YES